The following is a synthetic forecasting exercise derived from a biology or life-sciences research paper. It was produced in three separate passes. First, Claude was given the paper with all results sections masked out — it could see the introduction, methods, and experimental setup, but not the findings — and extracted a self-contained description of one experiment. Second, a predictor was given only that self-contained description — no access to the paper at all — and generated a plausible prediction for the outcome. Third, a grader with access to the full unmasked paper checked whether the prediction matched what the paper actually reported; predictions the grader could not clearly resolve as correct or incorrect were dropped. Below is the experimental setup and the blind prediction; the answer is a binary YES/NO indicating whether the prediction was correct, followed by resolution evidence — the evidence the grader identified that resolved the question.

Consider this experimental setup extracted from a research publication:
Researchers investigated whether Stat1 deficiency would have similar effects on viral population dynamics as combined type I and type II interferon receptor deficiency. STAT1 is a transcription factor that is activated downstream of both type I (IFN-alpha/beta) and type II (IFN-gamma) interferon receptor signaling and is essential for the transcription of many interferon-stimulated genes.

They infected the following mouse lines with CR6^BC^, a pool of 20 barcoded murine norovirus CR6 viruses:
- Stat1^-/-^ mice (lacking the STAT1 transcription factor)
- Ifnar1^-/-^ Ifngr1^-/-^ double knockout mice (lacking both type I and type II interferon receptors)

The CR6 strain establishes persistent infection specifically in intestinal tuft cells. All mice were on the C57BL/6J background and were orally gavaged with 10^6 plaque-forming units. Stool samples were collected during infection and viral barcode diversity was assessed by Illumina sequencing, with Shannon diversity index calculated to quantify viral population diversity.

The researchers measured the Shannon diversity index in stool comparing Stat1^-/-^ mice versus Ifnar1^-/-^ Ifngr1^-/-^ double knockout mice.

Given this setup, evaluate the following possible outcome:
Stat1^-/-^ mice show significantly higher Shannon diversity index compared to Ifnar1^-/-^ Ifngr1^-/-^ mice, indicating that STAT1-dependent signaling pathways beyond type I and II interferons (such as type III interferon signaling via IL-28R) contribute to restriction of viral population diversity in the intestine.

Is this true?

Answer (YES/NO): YES